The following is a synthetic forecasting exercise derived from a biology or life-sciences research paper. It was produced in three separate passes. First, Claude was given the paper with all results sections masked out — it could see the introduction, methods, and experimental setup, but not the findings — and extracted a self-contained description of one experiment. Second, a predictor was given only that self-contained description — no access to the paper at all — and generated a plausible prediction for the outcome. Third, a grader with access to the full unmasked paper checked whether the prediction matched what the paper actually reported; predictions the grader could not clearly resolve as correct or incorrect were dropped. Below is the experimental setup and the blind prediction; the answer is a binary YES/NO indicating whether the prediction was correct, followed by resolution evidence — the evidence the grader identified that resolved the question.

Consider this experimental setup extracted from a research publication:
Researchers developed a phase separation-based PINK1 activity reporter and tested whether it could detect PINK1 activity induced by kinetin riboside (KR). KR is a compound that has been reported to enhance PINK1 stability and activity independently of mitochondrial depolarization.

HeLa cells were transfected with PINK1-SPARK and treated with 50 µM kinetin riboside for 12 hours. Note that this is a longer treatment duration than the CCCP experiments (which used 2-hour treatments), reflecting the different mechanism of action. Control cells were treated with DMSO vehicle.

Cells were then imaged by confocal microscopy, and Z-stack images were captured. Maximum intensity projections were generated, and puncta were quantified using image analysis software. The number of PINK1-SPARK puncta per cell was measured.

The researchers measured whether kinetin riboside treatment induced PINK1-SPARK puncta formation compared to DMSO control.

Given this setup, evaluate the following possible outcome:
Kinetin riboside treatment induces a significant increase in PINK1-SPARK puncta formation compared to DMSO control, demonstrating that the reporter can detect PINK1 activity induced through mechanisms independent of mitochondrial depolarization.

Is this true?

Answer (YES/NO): YES